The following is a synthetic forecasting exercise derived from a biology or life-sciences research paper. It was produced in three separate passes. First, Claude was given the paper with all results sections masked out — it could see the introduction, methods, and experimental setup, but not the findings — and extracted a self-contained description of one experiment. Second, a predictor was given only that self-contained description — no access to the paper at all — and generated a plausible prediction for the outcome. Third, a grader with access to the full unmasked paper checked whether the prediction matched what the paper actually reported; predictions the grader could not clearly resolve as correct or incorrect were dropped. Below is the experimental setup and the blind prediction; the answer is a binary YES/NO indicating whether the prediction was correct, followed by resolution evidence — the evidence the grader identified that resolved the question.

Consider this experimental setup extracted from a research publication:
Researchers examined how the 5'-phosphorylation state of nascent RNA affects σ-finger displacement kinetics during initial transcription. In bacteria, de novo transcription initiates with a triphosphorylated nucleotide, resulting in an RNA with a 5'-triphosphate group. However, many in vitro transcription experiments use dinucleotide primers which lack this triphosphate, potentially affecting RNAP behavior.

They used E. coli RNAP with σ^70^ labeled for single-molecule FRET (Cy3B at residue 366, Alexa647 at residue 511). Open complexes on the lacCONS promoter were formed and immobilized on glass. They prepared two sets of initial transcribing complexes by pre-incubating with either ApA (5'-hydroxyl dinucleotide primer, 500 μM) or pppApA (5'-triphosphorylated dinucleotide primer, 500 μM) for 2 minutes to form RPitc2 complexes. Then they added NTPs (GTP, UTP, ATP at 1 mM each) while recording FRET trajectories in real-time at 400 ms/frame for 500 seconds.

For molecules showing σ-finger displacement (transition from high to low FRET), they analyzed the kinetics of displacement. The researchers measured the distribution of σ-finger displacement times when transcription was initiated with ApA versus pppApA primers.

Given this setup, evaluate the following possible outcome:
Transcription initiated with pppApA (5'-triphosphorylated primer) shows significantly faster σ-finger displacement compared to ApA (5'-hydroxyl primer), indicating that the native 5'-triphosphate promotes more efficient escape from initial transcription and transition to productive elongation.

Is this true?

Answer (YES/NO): YES